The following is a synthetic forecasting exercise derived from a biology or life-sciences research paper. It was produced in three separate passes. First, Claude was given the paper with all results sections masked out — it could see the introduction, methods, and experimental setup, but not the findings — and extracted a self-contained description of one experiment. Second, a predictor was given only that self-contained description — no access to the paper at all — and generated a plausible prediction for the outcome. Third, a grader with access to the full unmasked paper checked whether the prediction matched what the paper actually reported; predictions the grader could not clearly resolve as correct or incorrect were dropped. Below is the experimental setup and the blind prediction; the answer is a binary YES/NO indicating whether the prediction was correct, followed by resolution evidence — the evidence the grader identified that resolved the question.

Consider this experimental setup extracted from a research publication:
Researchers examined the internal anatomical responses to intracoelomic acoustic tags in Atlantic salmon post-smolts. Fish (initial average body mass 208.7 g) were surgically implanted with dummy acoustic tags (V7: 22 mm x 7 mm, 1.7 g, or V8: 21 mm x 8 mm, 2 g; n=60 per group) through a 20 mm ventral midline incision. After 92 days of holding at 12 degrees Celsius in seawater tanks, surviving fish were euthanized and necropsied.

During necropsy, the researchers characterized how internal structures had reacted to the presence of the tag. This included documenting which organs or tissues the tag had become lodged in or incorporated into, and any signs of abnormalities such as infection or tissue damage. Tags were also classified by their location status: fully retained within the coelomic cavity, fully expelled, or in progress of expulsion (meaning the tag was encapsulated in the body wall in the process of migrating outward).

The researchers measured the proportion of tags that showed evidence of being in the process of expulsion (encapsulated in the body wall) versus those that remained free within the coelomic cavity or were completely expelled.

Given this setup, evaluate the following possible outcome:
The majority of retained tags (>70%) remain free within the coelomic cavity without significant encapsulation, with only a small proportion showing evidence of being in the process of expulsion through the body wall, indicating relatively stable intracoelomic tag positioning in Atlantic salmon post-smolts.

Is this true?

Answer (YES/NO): NO